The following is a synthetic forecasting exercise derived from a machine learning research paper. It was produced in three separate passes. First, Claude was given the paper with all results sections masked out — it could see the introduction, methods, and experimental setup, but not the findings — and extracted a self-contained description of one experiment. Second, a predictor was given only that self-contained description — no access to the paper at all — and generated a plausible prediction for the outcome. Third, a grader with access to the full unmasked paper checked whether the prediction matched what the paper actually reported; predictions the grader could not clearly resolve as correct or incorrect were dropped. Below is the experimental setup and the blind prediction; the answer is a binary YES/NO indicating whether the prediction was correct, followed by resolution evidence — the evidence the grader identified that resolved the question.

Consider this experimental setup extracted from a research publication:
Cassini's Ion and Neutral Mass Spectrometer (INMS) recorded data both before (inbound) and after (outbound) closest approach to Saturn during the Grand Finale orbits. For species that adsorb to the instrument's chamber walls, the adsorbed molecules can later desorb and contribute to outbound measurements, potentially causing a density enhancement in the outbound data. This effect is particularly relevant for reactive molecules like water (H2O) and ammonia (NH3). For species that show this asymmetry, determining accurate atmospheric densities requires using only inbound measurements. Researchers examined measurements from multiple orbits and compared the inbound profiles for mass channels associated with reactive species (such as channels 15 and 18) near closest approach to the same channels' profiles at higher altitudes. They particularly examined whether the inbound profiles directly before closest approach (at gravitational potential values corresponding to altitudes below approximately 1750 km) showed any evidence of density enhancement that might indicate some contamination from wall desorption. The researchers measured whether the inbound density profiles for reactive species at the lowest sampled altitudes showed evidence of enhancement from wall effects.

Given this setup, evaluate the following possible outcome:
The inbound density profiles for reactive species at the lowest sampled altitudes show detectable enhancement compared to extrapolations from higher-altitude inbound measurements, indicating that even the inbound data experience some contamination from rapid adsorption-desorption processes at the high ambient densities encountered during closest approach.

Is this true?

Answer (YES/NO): YES